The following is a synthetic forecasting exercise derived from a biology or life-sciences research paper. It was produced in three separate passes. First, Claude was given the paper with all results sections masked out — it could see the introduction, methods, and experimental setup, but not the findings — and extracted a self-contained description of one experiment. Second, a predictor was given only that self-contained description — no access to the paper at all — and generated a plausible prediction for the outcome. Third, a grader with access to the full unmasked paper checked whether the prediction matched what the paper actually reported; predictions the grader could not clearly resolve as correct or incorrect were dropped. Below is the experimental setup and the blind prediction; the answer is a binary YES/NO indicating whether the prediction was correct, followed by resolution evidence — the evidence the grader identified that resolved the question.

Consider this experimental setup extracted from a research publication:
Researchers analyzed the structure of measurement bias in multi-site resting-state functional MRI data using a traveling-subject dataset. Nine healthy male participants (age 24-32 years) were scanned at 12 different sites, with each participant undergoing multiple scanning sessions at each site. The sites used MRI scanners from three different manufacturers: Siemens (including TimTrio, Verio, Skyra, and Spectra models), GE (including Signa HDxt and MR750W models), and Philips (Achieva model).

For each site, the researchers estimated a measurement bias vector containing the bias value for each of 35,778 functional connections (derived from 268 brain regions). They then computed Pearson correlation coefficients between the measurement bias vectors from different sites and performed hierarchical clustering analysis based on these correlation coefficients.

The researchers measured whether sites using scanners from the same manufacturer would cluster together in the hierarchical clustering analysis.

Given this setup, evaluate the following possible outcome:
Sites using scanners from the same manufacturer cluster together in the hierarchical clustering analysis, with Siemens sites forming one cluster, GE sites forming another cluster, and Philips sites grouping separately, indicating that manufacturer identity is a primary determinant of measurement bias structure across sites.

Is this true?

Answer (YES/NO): NO